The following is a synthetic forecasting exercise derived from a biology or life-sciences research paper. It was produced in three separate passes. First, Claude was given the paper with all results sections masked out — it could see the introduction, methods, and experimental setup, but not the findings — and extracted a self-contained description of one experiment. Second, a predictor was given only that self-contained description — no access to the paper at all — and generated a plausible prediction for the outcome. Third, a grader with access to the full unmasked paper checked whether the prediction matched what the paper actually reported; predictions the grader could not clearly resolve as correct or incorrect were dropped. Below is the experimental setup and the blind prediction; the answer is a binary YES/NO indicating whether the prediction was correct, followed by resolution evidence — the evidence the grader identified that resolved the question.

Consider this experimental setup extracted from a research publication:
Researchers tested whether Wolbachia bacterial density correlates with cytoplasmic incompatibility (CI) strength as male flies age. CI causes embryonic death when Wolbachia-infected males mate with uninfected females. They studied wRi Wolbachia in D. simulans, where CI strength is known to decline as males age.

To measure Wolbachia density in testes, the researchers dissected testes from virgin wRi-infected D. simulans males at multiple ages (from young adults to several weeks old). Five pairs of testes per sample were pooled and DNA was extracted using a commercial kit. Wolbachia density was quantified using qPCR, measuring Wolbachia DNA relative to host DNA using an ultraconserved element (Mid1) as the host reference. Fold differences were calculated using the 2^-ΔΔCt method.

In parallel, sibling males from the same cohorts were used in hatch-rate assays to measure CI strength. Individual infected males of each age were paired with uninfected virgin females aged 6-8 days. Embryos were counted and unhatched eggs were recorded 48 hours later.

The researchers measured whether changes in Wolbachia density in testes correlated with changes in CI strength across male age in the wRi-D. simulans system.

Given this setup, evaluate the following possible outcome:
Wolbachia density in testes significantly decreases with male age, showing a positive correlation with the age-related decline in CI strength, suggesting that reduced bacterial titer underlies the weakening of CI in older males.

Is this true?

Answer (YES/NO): YES